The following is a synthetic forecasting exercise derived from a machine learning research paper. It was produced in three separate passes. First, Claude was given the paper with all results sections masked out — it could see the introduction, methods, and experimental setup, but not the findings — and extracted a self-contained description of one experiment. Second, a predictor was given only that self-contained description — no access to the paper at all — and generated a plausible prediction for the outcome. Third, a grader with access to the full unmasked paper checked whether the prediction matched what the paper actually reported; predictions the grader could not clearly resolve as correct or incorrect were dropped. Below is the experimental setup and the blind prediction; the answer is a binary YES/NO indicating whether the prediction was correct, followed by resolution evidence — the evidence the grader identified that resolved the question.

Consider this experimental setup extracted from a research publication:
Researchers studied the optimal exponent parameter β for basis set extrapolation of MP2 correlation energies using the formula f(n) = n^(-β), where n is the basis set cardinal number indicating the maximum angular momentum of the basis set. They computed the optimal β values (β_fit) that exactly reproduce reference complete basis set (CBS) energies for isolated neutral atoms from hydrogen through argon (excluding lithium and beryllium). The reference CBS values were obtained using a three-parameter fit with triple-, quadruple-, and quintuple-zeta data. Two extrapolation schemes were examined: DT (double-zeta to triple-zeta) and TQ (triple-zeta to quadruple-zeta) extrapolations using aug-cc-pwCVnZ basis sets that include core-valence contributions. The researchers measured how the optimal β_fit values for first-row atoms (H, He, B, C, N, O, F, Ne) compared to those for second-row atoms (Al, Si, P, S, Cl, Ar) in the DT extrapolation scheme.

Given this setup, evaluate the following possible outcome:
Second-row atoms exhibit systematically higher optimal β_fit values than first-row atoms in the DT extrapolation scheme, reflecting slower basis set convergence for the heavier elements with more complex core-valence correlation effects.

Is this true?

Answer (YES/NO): NO